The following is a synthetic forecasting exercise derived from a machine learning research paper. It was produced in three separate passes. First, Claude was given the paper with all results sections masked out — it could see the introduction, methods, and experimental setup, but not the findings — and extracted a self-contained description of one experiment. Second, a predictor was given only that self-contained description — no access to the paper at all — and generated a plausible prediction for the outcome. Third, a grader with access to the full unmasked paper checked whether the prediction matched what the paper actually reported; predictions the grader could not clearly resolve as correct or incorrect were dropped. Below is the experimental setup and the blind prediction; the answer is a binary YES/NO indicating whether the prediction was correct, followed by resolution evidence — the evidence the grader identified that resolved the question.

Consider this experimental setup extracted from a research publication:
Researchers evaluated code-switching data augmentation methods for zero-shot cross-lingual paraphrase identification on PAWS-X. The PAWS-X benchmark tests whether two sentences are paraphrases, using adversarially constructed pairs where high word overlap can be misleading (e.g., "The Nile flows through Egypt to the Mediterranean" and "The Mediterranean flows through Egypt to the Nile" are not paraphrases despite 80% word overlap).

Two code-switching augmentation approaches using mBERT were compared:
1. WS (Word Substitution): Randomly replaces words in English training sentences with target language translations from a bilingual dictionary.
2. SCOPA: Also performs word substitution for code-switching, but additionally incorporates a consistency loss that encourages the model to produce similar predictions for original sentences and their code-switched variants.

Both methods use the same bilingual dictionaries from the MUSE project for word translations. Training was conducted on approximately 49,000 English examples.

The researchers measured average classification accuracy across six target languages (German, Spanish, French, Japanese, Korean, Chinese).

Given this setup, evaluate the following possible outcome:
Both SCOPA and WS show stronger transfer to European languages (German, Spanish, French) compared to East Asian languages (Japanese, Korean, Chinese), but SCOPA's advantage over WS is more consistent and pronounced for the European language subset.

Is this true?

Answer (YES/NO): NO